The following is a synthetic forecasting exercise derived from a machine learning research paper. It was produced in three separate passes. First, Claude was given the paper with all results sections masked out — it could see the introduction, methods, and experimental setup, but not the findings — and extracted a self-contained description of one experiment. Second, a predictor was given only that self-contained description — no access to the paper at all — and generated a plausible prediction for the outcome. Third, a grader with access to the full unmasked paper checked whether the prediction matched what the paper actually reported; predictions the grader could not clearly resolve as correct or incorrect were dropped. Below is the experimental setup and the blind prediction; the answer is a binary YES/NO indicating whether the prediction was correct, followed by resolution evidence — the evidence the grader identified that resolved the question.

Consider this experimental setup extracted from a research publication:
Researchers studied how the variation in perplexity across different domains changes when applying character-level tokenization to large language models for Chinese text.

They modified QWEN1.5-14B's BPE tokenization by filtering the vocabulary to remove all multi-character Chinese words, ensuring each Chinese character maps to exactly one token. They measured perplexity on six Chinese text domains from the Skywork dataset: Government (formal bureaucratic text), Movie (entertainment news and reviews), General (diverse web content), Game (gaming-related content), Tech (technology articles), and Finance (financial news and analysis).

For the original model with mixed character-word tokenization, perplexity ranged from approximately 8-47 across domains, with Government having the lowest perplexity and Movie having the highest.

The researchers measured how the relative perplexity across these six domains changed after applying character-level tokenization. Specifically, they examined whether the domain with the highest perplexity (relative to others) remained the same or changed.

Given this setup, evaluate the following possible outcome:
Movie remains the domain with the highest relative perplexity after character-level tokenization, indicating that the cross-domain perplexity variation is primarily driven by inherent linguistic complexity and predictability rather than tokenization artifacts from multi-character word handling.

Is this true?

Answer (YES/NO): YES